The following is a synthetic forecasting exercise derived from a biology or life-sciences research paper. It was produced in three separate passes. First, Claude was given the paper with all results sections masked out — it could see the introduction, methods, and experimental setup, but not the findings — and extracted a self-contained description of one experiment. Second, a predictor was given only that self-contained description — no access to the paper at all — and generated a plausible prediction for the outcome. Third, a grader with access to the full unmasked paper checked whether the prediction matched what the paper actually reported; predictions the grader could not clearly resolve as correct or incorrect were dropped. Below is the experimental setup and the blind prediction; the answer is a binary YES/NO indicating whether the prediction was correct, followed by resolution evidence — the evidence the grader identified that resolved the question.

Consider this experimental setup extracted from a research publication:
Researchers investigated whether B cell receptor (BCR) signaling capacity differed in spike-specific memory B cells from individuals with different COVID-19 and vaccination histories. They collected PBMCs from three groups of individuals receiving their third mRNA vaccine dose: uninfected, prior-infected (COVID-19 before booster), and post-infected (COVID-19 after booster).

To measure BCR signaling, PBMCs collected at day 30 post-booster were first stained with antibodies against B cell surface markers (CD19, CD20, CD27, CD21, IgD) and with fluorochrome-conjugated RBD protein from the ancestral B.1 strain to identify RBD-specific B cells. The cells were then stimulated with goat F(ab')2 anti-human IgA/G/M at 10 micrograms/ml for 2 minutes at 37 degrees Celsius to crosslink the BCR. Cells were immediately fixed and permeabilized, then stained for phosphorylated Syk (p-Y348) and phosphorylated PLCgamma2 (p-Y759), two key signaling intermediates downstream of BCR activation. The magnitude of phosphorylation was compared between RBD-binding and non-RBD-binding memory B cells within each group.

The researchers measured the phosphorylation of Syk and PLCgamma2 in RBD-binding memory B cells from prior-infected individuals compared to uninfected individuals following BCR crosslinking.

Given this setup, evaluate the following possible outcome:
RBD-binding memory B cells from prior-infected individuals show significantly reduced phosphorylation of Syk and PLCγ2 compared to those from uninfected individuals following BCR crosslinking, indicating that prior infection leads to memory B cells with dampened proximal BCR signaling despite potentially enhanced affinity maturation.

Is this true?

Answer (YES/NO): NO